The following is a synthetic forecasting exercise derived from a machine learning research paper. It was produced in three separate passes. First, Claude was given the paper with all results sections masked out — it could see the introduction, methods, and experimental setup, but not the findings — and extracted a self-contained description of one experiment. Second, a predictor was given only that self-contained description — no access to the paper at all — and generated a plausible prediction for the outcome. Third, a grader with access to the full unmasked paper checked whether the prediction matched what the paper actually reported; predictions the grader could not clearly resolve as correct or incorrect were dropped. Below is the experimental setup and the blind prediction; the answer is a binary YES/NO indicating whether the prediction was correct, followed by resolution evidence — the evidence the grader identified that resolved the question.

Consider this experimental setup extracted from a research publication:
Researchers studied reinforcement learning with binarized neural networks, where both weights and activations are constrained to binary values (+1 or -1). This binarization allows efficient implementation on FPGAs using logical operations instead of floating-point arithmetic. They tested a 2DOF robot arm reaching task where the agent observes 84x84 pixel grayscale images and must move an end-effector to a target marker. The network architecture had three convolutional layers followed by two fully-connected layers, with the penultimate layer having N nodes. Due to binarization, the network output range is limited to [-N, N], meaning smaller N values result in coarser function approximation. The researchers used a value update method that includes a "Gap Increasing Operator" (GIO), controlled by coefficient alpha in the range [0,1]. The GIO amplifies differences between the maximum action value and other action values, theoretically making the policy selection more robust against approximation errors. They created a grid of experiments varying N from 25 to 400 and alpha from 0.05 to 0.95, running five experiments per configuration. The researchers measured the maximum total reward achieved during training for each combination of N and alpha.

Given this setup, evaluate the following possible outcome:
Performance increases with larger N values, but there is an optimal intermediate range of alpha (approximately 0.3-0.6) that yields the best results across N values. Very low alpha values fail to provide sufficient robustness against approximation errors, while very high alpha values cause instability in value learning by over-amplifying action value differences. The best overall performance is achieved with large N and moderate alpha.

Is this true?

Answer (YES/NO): NO